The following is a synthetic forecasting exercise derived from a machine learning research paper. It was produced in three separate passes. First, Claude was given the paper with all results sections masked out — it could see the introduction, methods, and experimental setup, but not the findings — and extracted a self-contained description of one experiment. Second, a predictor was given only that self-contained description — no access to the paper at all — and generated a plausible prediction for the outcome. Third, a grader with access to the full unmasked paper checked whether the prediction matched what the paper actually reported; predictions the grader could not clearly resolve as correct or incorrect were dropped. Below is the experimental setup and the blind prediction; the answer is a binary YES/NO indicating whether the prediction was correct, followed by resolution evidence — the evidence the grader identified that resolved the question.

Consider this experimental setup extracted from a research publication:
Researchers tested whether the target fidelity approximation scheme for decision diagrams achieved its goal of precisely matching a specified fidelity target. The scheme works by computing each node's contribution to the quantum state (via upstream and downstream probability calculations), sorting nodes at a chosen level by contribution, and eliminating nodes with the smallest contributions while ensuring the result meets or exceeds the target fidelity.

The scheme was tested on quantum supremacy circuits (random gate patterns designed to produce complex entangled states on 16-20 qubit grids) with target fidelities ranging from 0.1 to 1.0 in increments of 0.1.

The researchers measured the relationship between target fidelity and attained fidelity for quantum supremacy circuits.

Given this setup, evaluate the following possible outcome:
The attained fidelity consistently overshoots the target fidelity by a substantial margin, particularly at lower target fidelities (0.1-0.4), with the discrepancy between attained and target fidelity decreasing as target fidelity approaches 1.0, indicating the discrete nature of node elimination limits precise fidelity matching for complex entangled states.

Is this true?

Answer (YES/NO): NO